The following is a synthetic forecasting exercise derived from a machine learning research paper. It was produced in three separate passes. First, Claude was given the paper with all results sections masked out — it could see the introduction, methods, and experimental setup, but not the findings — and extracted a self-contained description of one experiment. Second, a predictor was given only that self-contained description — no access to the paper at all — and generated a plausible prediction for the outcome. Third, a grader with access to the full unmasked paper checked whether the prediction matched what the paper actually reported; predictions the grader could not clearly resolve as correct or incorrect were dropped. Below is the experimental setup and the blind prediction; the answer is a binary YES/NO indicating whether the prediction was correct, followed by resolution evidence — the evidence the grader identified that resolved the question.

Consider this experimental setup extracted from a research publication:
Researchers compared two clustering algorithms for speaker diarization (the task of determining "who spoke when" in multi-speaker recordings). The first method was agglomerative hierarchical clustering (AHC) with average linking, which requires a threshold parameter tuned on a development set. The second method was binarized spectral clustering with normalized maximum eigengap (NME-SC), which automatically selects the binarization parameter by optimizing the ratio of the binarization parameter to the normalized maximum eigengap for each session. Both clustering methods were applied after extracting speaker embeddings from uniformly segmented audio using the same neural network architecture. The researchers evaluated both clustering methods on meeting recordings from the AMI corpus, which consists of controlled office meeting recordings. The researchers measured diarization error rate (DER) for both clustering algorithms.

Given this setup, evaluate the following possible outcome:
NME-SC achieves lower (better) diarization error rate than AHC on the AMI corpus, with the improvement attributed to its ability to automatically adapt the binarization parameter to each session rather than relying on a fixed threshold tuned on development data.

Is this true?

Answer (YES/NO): YES